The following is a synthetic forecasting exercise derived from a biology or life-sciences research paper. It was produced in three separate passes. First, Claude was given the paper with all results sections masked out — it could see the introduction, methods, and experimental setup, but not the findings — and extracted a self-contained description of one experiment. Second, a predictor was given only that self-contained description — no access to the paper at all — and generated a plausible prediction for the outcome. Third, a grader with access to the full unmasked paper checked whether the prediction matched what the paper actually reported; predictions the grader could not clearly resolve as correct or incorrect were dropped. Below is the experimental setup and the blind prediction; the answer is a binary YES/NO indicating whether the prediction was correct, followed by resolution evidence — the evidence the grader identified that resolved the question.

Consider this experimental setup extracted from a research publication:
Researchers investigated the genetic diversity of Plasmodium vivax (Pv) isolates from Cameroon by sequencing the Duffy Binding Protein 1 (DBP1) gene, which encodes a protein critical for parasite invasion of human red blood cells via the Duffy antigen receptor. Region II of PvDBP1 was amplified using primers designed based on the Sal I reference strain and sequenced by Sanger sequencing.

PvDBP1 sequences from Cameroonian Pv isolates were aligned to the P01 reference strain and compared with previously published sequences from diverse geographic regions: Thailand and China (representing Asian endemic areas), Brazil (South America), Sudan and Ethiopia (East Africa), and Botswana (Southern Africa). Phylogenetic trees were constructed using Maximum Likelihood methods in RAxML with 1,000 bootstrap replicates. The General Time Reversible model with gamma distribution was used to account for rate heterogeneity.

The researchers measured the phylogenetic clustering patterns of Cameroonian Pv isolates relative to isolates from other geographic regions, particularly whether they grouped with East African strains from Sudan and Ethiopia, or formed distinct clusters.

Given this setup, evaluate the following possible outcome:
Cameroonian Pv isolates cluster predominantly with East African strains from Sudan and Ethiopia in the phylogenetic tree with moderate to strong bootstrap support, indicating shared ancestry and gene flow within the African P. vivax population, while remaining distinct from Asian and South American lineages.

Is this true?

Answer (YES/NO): NO